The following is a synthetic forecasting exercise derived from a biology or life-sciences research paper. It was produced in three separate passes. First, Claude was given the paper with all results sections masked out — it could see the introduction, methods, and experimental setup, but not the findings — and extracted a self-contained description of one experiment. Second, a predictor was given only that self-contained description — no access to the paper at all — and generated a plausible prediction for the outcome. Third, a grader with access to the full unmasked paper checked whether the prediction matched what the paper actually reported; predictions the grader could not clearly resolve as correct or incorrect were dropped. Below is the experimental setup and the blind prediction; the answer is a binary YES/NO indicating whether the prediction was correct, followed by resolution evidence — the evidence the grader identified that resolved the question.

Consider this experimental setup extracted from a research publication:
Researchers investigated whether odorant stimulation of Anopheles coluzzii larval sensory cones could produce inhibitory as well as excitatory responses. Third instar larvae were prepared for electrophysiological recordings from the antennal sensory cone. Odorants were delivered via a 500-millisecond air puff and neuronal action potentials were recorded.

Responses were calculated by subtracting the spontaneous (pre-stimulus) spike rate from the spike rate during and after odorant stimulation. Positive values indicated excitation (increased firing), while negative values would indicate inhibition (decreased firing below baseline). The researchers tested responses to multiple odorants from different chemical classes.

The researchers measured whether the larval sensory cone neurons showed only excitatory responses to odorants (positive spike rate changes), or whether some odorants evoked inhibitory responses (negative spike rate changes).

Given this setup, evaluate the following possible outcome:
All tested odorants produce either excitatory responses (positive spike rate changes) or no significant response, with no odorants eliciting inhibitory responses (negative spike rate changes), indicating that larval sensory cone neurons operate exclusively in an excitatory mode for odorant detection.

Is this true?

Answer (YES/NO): NO